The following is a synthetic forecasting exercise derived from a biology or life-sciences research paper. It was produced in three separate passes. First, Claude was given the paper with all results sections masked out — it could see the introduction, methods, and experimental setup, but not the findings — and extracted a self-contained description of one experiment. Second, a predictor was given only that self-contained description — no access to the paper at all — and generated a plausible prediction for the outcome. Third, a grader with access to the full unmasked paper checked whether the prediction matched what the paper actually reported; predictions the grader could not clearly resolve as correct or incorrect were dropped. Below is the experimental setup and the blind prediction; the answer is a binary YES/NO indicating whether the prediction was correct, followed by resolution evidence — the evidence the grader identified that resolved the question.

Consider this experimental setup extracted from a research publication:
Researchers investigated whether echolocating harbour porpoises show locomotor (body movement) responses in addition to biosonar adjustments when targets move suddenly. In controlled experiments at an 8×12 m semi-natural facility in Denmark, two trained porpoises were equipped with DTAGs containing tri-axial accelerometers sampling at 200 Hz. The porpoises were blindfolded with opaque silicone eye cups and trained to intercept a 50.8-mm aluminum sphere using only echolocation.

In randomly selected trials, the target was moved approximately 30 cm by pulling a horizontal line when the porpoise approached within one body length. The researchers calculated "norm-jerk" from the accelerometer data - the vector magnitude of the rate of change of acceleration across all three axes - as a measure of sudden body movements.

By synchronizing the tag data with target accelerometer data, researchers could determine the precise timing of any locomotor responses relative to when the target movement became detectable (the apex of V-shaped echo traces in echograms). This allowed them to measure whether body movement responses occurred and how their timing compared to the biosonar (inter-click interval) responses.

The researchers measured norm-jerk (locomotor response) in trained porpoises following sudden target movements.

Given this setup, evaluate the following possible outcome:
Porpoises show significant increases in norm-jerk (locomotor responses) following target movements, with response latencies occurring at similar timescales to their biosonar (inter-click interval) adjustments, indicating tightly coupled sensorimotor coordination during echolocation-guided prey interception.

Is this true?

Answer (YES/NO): YES